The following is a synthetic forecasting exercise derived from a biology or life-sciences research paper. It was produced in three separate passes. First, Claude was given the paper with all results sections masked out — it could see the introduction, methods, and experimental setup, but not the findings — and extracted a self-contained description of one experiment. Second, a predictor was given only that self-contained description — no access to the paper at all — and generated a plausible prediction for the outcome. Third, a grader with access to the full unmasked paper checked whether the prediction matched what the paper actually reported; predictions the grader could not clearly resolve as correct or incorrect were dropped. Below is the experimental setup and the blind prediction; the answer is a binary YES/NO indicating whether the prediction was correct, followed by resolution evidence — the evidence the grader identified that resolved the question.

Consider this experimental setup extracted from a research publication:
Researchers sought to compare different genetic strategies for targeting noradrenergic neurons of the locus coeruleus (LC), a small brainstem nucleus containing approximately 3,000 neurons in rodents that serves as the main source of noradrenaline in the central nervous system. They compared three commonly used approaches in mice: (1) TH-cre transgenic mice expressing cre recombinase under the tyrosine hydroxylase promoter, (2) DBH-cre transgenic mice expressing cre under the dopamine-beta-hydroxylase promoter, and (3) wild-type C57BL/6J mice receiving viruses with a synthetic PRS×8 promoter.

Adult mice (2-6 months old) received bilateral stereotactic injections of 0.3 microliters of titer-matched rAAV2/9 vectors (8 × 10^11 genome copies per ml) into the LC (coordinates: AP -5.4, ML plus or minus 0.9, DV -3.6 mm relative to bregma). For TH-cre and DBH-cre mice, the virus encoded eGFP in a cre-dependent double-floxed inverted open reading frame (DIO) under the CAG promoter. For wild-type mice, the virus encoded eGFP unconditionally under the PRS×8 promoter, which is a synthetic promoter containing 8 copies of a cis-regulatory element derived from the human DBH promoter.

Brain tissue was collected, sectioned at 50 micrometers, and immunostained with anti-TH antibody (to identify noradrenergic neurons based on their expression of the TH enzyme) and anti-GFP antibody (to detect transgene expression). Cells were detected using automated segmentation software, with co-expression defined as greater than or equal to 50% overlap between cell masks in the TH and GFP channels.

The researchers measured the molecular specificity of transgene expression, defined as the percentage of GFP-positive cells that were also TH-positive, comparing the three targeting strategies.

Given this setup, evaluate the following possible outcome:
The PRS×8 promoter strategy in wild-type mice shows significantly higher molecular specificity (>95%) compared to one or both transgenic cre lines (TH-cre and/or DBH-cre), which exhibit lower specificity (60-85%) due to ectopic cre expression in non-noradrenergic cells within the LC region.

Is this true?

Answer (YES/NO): NO